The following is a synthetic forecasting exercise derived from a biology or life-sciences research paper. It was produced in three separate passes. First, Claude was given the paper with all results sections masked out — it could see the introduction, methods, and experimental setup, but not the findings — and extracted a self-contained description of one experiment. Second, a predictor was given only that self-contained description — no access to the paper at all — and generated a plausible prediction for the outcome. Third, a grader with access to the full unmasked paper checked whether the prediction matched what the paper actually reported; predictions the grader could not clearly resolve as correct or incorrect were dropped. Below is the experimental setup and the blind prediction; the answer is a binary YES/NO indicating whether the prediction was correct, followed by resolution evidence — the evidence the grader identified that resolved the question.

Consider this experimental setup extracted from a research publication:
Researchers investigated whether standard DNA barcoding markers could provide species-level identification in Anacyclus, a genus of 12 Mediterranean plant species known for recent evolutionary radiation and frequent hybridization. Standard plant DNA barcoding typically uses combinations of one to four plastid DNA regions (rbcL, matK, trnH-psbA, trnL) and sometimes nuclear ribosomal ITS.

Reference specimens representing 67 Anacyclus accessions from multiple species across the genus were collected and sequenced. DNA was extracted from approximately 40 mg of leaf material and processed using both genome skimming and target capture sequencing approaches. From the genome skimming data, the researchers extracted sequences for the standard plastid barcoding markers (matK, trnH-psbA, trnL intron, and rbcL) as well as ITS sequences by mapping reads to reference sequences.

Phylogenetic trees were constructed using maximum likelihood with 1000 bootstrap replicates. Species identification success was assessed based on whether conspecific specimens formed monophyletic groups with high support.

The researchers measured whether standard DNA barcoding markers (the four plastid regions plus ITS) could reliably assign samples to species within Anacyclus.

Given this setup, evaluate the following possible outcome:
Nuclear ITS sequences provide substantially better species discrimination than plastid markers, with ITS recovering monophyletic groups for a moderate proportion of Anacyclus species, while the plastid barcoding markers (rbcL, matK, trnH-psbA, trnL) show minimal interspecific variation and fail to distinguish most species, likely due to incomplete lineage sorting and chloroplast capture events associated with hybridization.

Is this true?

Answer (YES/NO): NO